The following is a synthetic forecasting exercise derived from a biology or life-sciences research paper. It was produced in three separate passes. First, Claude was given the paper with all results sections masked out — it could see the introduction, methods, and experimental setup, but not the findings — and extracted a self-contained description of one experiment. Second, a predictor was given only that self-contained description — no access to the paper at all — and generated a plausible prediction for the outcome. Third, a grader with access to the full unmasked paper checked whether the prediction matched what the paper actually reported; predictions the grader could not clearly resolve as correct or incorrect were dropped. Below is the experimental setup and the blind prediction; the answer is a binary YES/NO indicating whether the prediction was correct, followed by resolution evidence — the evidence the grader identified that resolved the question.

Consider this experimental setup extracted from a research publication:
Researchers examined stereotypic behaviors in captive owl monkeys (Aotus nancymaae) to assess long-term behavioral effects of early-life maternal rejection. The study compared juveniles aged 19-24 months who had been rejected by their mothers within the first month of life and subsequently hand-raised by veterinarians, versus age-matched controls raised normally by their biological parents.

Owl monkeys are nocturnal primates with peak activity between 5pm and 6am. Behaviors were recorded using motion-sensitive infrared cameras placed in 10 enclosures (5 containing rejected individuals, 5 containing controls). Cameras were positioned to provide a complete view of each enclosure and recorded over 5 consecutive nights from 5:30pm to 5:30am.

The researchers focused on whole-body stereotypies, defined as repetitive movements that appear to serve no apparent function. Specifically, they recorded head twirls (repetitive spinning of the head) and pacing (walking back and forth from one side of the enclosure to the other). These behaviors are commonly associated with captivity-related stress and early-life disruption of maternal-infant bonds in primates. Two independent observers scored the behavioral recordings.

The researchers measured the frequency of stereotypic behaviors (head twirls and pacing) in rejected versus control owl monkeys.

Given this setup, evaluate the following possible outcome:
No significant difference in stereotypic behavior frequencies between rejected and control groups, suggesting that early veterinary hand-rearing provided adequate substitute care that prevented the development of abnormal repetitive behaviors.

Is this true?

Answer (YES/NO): NO